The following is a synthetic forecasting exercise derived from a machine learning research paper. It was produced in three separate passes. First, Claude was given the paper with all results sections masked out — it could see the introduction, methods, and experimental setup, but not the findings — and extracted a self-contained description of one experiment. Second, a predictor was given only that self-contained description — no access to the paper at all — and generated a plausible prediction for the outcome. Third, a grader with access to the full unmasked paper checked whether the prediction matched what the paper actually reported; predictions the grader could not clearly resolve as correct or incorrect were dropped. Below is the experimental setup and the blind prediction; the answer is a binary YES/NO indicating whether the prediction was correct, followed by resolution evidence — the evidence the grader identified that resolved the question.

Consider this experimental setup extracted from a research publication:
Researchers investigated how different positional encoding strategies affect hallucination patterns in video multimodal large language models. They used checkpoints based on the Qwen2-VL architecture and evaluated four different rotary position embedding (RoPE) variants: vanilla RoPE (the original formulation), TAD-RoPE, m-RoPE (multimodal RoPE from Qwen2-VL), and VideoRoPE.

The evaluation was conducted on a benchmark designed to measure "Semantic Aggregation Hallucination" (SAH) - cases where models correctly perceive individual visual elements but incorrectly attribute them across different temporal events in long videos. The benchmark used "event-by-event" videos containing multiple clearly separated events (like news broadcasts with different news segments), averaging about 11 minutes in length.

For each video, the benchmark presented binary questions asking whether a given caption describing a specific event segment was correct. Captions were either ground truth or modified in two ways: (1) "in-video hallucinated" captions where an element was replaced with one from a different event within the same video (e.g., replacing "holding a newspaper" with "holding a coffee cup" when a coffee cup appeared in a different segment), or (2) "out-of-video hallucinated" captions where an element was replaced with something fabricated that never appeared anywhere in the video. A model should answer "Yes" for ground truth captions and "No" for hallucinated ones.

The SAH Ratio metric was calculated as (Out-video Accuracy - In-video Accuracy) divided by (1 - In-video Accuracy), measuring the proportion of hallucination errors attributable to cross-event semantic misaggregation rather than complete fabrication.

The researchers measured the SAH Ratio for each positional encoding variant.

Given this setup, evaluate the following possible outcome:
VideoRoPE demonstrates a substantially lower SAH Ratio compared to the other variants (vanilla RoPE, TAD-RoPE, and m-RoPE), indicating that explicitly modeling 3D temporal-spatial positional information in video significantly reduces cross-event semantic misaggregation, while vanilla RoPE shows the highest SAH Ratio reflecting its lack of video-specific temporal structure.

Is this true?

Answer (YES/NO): NO